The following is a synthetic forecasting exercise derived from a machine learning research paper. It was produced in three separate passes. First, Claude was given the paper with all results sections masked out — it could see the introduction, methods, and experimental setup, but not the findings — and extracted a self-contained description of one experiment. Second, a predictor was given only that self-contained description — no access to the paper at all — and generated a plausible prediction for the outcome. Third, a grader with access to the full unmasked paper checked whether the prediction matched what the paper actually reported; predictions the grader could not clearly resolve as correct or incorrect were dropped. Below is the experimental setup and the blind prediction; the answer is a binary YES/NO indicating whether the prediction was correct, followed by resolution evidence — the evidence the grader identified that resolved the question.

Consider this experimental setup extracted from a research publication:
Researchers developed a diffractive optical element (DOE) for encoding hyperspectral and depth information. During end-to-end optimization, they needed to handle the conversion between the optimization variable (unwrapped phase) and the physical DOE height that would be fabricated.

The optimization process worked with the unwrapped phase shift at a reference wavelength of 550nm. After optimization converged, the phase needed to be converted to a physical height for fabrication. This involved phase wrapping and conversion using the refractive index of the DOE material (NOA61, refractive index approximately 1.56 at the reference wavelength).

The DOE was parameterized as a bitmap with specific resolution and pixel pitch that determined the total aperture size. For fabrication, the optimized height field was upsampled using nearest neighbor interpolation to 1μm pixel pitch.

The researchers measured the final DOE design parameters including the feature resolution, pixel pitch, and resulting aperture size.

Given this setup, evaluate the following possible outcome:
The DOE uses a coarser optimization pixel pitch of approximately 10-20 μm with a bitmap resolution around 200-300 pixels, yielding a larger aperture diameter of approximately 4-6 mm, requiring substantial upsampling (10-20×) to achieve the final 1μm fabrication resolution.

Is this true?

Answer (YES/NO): NO